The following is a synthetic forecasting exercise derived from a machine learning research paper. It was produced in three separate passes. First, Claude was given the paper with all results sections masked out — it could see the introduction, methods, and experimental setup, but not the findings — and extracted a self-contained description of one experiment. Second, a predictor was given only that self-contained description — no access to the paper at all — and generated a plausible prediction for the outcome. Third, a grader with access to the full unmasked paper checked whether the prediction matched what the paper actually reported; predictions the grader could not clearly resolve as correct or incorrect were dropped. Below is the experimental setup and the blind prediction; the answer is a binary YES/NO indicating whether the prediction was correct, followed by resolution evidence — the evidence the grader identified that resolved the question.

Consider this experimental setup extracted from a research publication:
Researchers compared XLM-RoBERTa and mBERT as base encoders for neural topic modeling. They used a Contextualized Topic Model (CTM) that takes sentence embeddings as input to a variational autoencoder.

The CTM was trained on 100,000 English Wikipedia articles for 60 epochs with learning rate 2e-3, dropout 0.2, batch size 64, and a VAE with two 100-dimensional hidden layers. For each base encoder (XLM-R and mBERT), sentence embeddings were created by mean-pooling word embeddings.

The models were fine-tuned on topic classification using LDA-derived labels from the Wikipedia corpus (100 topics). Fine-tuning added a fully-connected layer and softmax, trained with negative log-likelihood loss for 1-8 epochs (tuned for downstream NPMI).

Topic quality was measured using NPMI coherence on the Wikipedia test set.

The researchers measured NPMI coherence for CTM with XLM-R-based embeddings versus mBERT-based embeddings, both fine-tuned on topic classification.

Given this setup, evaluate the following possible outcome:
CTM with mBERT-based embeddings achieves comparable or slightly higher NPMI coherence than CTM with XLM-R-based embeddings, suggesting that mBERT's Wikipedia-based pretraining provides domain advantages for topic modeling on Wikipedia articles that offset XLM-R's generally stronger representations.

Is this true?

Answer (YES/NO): NO